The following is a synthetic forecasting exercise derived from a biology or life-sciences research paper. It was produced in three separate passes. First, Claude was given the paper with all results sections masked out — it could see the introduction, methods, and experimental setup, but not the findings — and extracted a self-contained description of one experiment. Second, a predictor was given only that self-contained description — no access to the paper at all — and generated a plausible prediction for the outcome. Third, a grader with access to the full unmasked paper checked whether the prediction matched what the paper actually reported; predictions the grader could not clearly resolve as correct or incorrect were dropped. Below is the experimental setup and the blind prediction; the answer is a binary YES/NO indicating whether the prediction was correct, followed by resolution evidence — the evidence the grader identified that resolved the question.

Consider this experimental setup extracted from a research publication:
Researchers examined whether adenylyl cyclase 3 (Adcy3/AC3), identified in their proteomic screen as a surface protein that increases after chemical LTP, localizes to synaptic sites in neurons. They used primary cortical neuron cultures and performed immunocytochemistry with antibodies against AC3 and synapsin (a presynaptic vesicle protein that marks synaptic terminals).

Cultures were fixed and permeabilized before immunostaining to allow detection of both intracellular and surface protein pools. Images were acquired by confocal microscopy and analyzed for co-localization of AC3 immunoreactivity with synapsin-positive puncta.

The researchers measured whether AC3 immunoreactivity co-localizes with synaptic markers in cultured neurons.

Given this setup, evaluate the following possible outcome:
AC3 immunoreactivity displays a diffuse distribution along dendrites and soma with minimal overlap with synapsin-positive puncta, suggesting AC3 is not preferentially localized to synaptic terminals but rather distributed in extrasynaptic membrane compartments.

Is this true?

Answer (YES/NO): NO